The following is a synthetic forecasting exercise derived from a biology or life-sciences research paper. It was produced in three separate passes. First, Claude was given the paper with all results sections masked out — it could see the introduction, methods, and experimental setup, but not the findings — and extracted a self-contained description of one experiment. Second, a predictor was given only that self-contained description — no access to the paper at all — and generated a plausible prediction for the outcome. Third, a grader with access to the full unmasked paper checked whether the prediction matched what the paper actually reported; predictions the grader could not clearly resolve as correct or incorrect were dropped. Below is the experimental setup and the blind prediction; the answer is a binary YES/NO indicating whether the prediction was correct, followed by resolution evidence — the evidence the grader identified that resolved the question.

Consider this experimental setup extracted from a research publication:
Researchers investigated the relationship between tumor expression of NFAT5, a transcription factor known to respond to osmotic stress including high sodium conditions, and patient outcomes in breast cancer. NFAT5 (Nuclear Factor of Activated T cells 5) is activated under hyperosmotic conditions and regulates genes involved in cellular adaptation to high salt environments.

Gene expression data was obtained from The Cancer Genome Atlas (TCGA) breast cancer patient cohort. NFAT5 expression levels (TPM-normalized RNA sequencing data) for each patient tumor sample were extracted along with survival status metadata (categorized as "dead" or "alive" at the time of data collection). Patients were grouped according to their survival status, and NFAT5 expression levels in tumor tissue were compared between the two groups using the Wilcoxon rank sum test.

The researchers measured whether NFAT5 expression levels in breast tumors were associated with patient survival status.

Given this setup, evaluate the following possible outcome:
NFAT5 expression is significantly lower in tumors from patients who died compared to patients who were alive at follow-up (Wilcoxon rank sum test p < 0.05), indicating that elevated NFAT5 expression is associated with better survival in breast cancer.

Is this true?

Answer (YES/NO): YES